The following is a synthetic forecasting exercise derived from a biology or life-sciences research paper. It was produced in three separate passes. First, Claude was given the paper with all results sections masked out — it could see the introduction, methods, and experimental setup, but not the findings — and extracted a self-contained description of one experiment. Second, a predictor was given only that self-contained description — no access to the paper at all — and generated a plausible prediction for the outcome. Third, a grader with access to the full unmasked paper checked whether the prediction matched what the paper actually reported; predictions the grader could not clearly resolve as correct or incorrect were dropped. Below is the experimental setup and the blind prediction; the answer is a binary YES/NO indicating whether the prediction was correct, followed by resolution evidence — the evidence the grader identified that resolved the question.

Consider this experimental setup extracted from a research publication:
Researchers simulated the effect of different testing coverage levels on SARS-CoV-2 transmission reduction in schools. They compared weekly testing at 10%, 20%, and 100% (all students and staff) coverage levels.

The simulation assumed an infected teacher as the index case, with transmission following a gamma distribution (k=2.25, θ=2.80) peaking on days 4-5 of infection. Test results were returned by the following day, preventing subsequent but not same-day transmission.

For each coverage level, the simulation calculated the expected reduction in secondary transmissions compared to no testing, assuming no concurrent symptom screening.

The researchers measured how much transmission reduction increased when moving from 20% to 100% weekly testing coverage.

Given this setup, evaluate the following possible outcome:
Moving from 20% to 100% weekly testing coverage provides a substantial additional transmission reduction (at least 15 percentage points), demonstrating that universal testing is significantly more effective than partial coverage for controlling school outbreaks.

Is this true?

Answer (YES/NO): YES